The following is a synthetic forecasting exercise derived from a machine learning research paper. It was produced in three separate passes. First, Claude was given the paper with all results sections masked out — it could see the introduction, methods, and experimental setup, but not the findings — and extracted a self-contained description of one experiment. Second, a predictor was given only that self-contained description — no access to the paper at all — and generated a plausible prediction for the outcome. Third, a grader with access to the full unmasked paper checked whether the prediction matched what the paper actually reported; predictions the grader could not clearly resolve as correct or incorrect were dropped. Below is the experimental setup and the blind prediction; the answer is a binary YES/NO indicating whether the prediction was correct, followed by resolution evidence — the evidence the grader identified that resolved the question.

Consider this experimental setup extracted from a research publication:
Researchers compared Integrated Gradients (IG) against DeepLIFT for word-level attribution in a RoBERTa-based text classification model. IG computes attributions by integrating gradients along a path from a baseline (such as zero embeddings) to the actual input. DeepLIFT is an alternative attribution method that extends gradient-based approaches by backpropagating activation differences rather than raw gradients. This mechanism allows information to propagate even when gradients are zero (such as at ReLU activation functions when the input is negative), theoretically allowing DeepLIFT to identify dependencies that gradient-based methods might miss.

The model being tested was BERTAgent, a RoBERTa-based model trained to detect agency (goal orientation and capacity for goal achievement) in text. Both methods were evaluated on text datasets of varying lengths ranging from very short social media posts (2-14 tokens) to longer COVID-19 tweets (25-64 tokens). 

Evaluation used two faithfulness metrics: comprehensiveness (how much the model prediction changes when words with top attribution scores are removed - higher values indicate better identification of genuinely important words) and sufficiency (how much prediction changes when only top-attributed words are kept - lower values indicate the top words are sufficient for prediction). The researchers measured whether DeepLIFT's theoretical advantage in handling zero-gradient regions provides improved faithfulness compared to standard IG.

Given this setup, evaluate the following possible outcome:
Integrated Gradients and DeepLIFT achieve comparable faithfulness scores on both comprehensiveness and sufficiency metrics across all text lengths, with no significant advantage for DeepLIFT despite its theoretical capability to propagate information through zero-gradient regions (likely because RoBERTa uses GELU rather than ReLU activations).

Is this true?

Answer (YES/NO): NO